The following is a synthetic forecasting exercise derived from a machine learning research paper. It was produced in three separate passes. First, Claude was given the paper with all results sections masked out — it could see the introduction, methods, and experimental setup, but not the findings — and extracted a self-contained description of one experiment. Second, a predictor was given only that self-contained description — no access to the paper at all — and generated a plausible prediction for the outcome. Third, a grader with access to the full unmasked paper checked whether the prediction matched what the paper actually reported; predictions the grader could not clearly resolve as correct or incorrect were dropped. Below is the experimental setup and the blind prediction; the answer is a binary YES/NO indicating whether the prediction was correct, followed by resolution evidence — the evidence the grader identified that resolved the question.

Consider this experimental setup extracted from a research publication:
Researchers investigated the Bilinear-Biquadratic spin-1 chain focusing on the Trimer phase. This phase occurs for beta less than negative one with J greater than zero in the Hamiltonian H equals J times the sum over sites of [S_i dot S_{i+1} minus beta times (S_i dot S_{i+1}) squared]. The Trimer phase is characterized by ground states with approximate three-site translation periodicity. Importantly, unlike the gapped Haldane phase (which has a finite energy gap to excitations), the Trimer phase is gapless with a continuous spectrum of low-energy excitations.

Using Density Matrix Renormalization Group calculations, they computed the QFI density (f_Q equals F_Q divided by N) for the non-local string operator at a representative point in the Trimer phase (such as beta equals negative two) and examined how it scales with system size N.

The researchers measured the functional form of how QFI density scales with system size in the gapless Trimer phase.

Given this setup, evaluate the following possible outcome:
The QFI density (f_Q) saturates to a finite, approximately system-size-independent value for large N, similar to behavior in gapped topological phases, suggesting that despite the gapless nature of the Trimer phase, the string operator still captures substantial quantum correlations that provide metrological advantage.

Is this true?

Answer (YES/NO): NO